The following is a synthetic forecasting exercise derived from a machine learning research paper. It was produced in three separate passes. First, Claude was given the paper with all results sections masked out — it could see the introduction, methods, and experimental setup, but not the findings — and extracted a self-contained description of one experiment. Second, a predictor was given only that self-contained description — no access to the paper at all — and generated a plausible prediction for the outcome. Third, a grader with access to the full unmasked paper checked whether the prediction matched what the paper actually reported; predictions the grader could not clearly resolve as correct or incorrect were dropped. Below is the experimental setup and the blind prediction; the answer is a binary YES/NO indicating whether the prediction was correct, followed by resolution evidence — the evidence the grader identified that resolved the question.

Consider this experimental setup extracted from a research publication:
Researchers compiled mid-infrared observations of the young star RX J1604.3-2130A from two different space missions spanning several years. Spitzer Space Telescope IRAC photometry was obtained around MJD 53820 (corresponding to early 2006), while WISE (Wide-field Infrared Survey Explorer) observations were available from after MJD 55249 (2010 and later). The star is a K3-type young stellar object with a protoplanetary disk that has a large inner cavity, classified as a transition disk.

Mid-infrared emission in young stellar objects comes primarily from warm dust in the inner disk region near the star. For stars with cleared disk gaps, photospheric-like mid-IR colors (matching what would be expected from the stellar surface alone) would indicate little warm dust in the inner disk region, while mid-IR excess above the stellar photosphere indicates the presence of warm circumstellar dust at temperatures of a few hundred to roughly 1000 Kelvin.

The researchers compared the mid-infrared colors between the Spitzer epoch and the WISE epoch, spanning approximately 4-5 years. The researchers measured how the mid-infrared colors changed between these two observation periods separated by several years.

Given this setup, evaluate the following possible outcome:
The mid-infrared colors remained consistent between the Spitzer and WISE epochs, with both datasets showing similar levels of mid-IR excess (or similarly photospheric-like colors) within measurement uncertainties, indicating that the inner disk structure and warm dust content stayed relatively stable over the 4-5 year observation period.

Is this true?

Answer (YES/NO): NO